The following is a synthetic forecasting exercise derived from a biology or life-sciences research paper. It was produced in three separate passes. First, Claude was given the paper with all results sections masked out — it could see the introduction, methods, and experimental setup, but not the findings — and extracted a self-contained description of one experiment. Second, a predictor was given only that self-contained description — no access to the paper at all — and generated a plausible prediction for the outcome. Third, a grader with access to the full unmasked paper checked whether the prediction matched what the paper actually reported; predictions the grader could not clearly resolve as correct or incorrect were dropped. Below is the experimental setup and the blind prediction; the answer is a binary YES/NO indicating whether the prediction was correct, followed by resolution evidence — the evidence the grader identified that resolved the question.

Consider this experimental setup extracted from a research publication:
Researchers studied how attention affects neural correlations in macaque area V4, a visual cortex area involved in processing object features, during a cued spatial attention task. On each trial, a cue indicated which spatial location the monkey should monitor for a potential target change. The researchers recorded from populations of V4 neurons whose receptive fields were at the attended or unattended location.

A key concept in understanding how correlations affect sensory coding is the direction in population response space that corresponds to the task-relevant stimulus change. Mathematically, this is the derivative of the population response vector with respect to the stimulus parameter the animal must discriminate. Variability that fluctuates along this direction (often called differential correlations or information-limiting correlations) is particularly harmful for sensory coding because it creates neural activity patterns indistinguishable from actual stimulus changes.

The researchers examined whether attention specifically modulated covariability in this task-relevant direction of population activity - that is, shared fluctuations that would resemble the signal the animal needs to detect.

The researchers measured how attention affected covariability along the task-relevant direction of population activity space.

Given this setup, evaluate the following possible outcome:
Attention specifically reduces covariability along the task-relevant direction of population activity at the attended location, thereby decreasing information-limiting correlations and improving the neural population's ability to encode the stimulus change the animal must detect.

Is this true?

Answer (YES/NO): YES